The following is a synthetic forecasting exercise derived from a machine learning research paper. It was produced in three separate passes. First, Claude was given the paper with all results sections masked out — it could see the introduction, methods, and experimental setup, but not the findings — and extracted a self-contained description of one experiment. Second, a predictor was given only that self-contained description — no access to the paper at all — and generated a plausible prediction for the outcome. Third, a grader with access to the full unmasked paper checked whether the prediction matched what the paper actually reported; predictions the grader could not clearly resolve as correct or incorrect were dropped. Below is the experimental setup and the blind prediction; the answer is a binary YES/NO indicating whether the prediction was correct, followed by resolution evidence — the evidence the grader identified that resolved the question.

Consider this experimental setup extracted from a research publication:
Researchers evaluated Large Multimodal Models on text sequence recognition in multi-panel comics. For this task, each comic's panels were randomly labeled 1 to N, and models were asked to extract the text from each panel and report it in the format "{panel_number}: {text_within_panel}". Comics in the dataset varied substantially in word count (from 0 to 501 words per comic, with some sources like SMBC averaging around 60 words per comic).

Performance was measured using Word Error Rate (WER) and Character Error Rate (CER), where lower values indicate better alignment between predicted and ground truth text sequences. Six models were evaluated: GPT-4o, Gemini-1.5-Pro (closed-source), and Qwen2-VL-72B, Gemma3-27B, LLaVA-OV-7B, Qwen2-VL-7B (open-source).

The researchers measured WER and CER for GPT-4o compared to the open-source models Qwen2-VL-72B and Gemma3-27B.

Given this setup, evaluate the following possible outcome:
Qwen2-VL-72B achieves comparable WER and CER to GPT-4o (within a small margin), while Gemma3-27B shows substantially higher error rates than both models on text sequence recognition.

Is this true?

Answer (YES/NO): NO